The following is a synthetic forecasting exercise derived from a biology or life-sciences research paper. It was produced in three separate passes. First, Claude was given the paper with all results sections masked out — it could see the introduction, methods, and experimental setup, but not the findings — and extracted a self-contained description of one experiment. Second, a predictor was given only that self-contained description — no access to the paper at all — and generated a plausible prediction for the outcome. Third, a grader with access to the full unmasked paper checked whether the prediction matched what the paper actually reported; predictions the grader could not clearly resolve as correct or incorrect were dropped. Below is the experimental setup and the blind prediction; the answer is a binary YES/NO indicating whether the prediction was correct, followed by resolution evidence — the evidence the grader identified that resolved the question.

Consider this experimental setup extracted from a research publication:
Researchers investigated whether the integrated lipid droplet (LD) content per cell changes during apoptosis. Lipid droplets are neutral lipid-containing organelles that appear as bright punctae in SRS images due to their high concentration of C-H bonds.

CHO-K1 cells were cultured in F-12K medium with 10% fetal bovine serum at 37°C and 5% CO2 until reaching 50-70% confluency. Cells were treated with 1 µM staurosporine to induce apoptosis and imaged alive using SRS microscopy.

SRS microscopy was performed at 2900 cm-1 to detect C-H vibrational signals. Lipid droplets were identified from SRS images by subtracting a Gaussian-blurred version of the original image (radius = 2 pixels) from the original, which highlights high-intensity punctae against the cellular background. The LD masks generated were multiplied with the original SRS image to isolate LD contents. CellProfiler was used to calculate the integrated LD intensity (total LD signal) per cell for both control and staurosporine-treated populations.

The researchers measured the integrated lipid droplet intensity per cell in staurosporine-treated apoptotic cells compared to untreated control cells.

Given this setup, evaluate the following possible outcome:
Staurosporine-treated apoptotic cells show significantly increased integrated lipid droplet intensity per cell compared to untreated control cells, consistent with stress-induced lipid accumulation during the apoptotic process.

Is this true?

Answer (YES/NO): NO